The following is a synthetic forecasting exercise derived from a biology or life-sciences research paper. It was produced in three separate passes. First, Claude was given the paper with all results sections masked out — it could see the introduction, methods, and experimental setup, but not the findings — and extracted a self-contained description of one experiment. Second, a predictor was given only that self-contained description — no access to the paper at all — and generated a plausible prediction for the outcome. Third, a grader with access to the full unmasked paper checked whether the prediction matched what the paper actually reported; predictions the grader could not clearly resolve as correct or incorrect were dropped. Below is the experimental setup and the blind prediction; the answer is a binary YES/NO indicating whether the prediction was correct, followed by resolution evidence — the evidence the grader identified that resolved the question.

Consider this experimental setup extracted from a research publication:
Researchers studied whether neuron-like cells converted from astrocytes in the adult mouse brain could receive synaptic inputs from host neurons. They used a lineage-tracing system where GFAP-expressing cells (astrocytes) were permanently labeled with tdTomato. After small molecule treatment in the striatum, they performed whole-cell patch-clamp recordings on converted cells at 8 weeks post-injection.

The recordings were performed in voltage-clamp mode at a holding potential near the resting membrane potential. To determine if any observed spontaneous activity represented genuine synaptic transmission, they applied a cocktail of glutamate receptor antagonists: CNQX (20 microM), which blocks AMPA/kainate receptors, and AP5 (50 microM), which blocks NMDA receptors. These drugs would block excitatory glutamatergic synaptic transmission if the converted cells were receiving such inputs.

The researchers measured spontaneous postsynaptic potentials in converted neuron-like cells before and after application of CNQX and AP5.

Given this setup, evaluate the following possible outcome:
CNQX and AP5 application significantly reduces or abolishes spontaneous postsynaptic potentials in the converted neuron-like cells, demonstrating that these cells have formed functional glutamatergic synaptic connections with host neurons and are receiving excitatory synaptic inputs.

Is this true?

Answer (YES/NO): YES